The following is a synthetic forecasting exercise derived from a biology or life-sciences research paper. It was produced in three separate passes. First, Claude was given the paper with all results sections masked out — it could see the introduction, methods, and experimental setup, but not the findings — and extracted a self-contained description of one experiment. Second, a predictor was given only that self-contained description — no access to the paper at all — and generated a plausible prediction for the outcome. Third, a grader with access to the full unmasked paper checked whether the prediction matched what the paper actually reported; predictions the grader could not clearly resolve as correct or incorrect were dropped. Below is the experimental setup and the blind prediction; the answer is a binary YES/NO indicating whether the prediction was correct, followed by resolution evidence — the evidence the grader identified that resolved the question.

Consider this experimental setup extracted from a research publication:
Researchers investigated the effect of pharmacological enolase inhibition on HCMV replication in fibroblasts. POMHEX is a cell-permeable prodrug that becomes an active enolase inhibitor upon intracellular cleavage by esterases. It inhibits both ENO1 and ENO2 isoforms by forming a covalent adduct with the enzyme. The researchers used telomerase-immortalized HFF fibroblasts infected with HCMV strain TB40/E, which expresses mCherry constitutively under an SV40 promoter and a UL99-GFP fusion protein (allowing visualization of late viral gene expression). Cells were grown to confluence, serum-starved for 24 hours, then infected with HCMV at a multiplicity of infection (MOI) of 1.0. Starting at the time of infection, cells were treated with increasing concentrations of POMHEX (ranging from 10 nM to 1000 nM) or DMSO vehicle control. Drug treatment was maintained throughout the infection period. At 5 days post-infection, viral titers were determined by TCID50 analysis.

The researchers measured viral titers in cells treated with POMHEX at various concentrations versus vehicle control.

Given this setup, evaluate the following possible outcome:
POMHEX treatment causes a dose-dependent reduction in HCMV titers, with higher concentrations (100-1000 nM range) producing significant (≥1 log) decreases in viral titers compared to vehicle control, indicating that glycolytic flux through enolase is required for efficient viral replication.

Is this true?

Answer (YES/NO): YES